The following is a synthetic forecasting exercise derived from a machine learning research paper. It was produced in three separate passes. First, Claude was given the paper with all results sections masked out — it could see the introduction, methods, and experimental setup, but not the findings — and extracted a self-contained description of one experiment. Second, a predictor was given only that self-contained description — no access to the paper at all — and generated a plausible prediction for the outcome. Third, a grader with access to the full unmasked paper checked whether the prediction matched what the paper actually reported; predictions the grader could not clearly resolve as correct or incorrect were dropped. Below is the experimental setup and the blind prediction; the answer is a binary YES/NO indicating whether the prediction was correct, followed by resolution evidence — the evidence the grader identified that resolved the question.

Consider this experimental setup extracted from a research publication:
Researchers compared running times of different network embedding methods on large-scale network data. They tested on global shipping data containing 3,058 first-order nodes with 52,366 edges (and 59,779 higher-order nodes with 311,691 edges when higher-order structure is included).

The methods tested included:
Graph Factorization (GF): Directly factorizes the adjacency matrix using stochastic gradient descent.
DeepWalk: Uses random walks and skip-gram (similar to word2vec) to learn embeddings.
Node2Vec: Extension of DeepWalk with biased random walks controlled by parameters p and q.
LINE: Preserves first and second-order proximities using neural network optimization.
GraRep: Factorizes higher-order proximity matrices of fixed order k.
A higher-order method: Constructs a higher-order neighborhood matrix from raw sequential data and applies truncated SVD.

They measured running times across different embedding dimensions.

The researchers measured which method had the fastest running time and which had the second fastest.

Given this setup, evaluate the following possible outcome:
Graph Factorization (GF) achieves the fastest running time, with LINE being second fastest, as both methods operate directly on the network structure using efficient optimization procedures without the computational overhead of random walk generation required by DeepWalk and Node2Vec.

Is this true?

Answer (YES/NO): NO